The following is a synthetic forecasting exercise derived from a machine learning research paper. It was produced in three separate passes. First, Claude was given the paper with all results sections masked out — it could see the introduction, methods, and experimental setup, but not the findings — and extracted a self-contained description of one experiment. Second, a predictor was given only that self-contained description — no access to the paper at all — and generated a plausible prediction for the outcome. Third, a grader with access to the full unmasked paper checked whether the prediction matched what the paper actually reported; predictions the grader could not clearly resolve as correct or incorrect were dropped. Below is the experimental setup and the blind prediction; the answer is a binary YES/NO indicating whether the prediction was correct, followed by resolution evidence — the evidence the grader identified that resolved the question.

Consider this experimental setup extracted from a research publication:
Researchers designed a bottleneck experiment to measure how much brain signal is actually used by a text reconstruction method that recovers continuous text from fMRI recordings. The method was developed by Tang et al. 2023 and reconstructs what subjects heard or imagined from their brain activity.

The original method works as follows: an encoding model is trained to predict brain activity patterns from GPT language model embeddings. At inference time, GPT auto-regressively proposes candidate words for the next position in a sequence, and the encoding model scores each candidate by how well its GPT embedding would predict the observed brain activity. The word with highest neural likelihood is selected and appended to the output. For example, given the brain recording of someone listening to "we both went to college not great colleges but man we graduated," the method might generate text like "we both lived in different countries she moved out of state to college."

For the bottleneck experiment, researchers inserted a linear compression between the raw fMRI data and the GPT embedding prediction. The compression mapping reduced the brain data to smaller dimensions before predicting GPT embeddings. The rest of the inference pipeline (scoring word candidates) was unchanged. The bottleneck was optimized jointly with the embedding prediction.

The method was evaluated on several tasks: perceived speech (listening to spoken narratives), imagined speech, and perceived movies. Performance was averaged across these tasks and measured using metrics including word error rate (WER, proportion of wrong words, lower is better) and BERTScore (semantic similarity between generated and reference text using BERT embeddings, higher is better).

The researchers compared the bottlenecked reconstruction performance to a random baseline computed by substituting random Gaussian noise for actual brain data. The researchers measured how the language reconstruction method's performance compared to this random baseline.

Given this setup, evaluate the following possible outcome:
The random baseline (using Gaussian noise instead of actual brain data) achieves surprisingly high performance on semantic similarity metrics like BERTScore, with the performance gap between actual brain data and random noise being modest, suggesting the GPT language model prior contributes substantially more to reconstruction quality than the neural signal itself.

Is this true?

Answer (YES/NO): YES